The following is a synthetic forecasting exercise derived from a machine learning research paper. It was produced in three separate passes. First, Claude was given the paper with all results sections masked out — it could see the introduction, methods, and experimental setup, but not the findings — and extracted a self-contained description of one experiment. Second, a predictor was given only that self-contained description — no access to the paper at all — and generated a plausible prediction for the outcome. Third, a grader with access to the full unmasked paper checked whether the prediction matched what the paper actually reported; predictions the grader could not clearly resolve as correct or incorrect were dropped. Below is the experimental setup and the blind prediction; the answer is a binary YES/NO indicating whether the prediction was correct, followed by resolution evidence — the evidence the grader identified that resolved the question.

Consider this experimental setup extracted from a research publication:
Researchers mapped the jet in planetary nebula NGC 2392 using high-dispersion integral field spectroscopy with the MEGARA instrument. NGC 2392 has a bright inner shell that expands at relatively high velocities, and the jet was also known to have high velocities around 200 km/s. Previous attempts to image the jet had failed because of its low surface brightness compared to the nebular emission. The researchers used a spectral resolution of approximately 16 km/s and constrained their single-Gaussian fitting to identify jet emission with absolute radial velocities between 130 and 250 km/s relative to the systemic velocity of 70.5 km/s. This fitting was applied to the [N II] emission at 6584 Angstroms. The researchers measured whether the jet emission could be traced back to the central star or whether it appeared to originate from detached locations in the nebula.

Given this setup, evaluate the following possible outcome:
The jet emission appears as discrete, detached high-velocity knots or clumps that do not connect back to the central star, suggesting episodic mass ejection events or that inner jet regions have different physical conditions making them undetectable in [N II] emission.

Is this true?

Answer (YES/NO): NO